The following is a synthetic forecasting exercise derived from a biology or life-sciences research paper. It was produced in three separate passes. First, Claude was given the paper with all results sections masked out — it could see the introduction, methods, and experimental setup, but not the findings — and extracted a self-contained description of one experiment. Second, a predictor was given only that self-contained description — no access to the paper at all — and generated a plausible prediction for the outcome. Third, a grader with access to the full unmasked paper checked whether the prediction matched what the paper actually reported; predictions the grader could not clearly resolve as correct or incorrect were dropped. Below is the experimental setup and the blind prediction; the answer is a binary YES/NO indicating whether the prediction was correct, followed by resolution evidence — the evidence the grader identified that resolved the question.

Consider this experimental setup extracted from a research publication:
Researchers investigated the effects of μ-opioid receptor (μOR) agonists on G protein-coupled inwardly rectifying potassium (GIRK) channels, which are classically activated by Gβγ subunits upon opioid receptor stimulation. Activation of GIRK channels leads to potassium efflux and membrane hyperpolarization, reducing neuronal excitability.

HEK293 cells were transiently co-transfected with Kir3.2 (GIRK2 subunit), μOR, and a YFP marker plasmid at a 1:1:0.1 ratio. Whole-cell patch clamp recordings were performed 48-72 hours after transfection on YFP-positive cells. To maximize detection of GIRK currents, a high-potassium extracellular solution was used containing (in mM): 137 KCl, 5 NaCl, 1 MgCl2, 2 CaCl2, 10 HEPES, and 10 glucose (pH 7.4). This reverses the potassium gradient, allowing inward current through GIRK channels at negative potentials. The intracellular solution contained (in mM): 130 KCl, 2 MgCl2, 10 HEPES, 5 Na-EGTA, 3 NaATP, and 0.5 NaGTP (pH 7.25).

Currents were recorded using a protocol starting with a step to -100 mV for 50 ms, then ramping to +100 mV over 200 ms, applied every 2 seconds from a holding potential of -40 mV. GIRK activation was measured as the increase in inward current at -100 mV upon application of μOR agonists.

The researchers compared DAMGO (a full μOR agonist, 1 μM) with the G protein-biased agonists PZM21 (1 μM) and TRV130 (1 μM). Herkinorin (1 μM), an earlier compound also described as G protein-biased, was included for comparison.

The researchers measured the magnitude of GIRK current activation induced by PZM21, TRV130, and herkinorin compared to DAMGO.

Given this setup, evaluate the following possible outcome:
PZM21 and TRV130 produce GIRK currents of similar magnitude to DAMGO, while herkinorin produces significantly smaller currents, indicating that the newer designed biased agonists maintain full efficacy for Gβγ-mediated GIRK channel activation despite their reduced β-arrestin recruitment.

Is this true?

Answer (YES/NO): NO